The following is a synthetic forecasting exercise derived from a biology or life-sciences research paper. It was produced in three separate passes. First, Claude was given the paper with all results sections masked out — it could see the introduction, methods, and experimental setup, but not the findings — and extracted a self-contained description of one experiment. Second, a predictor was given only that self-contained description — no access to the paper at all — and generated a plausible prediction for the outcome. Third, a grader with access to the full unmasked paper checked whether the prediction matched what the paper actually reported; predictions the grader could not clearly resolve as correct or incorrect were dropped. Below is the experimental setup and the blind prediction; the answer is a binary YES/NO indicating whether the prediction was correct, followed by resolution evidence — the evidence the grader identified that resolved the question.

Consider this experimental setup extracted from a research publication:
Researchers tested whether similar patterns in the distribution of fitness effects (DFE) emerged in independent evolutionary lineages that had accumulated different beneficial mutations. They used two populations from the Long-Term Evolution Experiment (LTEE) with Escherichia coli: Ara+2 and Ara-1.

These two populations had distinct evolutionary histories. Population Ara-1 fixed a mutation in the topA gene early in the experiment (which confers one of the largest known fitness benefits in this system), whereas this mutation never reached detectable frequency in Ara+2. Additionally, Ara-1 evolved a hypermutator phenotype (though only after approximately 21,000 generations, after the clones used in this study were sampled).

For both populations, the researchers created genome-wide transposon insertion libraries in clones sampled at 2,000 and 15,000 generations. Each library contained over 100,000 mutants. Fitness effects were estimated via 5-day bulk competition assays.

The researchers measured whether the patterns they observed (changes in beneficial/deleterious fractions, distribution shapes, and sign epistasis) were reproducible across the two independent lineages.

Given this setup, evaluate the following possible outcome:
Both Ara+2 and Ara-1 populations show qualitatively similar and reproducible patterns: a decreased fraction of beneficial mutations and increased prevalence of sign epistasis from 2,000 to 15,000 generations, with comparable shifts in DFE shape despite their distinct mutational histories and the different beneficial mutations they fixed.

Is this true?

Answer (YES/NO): YES